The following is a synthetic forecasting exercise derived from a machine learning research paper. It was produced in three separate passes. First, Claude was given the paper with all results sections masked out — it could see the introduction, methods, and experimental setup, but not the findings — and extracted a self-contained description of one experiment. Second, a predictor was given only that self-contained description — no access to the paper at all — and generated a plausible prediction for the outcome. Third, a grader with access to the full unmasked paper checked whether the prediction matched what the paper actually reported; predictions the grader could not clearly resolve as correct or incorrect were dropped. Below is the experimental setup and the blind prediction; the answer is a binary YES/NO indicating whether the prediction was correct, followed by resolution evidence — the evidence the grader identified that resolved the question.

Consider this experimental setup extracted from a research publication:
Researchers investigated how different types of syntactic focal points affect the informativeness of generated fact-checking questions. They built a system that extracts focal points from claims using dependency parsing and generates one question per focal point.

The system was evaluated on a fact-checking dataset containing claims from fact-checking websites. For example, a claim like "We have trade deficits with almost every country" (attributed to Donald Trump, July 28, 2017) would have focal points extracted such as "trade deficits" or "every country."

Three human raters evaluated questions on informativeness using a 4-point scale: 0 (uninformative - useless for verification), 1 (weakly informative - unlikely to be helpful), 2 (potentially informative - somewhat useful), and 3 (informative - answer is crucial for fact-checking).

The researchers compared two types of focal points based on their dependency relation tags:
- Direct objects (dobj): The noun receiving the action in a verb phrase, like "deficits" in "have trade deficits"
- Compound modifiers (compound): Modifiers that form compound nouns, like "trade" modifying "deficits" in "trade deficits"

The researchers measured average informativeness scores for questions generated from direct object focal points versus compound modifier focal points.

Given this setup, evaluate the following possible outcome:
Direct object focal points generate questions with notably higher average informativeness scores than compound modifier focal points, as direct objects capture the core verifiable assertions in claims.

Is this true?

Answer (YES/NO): YES